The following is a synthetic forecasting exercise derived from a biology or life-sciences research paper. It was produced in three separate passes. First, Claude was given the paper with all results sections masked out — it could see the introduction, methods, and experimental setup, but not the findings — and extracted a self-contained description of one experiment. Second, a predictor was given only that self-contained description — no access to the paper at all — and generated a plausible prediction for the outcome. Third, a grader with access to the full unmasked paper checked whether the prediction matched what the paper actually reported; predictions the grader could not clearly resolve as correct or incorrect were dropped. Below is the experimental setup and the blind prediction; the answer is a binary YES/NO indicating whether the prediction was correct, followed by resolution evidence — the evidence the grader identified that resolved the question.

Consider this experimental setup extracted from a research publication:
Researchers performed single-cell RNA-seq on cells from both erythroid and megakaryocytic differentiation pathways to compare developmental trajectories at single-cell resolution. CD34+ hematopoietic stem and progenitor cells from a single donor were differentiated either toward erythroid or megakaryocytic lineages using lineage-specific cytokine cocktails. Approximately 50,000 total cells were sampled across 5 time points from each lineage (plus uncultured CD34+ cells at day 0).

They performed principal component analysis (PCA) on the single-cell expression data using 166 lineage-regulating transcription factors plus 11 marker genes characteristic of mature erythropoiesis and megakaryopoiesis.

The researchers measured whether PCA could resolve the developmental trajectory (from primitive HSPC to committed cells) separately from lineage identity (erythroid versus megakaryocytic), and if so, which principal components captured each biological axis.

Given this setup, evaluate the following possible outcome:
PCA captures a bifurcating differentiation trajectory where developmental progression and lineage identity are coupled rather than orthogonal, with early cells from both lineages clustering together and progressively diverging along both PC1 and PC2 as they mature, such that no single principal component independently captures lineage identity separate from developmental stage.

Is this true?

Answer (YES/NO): NO